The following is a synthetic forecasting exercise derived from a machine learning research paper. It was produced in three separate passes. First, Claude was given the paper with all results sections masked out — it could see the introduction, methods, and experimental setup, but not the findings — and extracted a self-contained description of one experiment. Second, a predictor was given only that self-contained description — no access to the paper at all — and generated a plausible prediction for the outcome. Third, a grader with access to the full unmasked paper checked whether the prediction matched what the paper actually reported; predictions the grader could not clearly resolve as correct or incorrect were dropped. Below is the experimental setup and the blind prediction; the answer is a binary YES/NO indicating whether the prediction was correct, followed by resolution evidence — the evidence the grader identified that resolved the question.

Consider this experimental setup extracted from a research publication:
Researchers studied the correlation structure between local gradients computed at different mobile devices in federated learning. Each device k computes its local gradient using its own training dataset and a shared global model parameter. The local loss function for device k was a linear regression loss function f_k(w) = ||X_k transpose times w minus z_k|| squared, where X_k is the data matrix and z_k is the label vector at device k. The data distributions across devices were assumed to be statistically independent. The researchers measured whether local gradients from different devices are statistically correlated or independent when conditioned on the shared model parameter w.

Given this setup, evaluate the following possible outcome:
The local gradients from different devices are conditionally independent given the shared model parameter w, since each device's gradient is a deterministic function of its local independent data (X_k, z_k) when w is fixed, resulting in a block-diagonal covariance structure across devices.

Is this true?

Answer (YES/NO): NO